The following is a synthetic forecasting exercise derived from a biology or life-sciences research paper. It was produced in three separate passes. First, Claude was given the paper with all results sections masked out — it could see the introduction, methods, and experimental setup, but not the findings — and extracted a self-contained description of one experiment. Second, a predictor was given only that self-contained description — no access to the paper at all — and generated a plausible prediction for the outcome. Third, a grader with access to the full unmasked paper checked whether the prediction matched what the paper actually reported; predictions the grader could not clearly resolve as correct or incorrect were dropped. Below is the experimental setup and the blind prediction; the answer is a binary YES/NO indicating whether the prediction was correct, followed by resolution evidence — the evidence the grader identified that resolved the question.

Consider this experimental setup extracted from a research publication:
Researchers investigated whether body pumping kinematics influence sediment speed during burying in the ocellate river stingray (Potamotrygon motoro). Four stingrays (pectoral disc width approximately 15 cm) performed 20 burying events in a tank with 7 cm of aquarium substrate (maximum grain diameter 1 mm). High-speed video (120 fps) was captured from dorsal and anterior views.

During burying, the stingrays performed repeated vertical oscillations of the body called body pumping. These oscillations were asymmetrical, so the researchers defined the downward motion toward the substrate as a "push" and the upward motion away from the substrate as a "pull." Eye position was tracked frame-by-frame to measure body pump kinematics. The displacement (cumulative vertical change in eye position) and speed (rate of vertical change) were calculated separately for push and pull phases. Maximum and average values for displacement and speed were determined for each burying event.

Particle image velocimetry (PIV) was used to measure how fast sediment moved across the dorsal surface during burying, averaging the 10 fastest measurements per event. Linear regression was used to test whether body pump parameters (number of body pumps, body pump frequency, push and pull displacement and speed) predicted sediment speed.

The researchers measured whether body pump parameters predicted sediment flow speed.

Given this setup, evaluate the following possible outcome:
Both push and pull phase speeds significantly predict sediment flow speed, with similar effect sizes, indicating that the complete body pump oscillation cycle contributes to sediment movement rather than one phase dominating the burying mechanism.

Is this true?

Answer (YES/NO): NO